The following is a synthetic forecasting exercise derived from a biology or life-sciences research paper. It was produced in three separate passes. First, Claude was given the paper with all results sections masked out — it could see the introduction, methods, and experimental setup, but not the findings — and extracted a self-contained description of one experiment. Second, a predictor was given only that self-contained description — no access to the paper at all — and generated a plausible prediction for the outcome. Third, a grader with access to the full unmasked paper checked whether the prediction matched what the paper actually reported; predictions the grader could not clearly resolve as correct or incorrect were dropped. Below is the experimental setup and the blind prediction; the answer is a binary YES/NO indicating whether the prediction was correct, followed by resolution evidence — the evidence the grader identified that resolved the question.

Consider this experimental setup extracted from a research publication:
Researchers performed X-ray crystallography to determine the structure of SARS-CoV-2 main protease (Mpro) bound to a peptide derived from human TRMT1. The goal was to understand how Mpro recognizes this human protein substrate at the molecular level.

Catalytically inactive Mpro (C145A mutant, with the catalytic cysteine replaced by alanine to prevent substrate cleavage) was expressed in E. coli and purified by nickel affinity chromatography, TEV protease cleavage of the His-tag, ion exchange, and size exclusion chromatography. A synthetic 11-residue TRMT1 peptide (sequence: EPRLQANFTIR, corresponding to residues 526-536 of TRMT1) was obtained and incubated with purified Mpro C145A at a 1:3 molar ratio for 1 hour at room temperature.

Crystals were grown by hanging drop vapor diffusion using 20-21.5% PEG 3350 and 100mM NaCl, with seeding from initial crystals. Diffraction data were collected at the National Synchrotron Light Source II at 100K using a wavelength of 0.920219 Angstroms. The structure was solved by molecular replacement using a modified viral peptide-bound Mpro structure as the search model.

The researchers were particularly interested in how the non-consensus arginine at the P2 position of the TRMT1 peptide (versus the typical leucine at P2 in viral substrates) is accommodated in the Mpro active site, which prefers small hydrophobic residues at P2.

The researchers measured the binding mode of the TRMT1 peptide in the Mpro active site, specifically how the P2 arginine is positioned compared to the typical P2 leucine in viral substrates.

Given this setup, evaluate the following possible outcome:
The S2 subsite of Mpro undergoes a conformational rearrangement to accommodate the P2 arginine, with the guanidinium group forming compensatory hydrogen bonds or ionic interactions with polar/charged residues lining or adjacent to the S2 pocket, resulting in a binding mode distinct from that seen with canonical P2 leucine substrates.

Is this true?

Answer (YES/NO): NO